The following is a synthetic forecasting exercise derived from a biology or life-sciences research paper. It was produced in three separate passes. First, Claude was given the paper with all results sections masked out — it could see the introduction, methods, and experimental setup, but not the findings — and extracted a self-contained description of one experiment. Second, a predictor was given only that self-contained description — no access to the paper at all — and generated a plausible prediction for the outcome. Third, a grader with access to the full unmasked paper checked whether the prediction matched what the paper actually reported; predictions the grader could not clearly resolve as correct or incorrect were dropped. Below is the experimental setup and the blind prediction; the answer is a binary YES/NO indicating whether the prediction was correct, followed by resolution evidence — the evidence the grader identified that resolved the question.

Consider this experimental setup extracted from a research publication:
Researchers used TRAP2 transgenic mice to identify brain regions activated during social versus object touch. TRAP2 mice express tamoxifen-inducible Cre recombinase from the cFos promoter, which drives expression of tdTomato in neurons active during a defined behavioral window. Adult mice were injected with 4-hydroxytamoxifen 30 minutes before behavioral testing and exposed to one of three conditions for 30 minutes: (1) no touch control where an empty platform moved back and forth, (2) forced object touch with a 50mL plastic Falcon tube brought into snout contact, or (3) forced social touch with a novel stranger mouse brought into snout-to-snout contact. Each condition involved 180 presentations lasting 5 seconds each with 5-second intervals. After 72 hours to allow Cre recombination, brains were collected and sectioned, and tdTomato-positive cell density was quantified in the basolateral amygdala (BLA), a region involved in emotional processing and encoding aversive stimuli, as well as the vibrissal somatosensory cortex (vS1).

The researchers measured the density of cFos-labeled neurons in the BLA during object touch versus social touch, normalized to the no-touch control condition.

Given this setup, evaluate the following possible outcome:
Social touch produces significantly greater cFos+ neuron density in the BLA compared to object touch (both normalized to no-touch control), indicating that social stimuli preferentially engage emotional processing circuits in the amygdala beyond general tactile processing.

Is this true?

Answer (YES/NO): YES